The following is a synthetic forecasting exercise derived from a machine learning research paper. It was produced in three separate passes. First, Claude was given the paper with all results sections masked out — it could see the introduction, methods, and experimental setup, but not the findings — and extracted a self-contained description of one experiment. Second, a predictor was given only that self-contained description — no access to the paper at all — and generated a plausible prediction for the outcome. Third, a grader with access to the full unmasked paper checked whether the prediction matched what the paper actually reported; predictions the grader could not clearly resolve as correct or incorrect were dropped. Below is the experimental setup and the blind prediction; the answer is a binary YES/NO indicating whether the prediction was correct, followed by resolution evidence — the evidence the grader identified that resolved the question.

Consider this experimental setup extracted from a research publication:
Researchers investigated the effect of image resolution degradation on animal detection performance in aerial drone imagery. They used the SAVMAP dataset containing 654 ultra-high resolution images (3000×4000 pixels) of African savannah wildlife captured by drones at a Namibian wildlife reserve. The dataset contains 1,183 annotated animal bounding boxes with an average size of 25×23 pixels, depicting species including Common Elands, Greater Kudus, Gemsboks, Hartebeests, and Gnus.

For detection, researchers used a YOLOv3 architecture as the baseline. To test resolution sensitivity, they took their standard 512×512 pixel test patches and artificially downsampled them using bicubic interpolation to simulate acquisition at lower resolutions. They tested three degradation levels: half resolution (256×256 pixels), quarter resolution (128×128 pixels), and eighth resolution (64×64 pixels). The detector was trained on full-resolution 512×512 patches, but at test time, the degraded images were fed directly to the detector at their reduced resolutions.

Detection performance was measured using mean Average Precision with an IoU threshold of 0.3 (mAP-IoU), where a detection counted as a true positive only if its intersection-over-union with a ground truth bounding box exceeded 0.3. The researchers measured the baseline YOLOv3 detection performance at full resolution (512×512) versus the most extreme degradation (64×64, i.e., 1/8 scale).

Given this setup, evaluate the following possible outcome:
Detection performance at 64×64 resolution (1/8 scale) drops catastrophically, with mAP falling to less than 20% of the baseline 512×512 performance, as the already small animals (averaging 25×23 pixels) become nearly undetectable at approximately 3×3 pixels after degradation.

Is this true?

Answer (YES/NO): NO